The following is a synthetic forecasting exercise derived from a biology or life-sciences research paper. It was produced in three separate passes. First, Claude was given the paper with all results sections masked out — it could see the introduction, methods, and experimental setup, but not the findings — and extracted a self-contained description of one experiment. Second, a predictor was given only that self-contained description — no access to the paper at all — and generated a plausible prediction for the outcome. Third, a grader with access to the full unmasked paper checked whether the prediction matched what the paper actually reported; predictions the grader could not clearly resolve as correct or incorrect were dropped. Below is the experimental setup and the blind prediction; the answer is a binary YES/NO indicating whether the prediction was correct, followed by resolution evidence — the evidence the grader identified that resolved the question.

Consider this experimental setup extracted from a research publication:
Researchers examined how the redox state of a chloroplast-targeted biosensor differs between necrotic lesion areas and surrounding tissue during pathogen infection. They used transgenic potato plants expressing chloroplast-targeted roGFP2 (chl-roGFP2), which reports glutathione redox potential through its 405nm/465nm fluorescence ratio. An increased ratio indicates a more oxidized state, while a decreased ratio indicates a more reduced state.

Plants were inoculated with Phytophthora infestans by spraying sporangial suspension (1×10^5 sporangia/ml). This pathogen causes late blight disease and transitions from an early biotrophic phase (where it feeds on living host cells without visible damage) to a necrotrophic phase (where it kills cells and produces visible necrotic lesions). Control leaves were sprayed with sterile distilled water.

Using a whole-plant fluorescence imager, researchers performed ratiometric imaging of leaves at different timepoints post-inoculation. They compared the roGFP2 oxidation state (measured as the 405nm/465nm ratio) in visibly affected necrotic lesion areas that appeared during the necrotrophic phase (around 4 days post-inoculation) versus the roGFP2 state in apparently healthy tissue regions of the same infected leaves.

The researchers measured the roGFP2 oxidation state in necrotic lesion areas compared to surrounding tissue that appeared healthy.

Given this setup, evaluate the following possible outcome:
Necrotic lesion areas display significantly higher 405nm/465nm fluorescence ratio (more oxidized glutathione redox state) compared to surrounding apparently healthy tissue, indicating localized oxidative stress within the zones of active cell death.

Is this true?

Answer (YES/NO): YES